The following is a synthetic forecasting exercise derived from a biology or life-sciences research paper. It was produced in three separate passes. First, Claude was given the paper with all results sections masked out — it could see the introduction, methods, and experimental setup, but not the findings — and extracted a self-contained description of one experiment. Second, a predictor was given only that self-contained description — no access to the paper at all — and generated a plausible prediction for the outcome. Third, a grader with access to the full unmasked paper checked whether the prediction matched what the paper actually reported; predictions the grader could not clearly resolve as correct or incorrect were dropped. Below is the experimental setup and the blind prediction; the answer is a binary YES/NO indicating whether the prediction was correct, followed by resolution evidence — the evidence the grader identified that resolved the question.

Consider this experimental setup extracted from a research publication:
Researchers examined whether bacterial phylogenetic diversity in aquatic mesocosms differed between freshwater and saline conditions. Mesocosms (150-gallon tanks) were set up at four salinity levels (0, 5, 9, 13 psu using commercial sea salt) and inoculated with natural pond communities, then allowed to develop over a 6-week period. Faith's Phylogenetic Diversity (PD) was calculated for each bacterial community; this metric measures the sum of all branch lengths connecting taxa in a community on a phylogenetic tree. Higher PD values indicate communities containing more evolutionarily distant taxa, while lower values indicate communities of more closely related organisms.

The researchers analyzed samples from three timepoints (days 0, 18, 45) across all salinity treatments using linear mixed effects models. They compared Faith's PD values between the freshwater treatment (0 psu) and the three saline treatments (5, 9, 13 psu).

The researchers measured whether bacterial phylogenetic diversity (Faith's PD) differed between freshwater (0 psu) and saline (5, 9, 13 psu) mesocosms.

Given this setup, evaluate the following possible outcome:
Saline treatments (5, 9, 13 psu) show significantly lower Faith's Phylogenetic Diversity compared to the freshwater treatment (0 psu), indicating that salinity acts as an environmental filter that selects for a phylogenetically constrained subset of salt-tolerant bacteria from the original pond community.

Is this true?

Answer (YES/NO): YES